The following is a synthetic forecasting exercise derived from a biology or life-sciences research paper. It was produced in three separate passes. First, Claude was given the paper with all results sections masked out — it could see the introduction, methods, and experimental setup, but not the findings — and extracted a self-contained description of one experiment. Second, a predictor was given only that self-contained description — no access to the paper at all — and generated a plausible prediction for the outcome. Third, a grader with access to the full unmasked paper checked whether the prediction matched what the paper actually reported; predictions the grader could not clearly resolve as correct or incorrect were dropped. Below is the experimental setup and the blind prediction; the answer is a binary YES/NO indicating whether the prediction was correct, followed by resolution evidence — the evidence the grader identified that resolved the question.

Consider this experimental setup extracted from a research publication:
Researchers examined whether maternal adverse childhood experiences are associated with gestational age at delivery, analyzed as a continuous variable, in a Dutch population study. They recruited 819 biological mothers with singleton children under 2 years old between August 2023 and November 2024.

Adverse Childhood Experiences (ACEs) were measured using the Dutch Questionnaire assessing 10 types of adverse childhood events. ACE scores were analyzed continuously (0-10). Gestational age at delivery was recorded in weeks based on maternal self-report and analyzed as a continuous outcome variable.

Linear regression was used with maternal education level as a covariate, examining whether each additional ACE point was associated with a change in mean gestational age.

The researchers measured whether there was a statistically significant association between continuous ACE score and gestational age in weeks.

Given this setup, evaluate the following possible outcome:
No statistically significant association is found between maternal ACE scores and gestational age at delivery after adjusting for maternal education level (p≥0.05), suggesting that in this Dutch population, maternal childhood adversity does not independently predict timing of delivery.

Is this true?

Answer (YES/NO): YES